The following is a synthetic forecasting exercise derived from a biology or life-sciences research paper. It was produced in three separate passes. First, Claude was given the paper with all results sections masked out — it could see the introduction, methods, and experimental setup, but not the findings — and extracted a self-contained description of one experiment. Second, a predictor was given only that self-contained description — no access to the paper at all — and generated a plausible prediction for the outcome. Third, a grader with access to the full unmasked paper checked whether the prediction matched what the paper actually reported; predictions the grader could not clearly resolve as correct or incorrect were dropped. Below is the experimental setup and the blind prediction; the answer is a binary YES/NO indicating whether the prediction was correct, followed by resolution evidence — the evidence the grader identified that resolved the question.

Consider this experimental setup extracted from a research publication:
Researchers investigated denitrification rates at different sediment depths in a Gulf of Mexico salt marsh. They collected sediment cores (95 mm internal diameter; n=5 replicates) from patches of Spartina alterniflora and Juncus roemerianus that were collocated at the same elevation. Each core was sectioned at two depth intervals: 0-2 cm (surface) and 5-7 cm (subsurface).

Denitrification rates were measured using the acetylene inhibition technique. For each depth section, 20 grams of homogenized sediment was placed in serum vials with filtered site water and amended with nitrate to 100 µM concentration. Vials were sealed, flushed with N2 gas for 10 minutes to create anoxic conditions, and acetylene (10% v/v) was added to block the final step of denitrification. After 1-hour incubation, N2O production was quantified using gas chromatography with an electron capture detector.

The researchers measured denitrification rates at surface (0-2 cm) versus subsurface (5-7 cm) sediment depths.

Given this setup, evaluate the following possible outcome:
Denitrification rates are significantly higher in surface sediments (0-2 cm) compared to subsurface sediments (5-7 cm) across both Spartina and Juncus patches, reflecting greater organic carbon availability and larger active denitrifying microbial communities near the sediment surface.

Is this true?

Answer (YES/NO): NO